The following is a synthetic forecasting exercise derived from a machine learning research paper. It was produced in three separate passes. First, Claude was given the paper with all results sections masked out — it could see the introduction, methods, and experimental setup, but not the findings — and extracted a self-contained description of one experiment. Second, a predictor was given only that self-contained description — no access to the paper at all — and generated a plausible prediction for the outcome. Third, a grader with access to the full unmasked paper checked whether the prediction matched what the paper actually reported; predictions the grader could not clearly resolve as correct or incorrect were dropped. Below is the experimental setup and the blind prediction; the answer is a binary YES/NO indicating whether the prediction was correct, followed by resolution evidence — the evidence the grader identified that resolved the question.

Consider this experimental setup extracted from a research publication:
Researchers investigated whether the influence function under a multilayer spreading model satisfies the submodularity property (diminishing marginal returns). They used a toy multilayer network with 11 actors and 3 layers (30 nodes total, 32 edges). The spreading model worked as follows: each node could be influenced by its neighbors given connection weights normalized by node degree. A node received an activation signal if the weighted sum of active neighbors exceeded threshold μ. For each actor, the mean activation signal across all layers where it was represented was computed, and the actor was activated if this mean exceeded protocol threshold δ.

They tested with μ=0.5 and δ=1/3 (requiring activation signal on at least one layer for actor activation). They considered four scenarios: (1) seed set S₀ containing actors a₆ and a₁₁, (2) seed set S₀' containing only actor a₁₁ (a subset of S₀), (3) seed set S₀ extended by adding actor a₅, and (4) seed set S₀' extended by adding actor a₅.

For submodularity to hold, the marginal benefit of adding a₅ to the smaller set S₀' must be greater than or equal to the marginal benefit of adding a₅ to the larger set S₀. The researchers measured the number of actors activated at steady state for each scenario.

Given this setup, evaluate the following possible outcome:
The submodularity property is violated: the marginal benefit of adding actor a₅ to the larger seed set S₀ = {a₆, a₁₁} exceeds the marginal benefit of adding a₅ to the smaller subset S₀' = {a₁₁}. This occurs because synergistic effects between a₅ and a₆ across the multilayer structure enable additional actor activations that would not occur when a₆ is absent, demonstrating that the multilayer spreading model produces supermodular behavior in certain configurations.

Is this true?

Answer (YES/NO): YES